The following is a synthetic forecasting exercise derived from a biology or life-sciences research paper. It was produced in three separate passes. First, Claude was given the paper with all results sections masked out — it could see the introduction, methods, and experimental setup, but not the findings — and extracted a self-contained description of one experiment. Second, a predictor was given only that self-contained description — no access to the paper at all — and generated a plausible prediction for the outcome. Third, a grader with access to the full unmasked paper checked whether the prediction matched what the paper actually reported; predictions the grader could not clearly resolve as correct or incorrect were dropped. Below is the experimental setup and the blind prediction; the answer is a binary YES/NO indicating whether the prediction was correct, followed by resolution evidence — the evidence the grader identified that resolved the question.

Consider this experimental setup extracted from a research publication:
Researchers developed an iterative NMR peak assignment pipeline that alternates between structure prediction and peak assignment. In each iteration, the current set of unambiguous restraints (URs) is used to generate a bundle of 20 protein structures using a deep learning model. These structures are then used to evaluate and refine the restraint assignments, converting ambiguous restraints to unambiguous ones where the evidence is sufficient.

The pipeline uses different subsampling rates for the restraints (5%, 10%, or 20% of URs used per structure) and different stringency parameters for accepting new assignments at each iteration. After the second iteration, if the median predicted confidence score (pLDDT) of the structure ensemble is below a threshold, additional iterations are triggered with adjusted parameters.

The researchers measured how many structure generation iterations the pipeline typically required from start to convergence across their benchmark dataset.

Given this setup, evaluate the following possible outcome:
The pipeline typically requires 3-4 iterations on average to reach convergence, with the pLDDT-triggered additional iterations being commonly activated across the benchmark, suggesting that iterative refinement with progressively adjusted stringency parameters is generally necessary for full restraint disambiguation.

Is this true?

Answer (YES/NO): NO